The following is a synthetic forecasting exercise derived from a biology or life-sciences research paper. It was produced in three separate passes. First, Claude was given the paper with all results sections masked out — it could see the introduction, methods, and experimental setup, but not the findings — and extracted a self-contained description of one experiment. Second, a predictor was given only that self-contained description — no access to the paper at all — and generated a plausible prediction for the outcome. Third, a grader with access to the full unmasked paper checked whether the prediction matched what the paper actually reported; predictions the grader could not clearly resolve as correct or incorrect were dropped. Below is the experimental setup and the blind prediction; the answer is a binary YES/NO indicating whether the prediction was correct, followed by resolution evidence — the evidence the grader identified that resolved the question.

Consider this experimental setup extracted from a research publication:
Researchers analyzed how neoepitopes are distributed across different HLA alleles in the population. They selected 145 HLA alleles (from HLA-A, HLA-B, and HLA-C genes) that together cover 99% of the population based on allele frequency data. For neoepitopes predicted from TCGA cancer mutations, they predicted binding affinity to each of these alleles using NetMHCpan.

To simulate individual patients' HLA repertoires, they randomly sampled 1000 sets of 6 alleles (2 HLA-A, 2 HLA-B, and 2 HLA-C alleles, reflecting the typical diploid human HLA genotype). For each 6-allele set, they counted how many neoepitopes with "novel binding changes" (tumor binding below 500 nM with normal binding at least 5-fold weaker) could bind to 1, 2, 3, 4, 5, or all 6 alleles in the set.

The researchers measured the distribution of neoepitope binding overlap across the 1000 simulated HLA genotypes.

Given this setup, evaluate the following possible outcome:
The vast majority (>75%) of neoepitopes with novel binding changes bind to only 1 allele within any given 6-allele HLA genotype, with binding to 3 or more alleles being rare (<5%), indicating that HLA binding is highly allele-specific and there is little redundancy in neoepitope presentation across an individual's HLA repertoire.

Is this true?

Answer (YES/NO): YES